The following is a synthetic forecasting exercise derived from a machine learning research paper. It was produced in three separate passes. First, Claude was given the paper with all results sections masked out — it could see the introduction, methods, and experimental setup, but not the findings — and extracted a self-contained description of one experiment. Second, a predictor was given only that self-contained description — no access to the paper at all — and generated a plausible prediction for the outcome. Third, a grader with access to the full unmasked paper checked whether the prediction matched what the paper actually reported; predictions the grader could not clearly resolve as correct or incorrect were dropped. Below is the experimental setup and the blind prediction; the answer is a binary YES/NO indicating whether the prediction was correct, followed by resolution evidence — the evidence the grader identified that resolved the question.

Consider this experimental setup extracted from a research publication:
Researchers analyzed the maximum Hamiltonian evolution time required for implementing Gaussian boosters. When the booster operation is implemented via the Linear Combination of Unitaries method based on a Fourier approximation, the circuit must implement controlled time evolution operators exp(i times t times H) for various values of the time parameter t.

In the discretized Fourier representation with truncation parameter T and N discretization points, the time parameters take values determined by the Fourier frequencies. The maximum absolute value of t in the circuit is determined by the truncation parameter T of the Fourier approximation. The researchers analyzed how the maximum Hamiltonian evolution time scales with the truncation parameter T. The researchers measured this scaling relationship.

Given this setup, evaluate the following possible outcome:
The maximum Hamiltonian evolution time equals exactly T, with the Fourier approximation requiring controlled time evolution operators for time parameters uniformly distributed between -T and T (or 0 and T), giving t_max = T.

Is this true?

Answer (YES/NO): YES